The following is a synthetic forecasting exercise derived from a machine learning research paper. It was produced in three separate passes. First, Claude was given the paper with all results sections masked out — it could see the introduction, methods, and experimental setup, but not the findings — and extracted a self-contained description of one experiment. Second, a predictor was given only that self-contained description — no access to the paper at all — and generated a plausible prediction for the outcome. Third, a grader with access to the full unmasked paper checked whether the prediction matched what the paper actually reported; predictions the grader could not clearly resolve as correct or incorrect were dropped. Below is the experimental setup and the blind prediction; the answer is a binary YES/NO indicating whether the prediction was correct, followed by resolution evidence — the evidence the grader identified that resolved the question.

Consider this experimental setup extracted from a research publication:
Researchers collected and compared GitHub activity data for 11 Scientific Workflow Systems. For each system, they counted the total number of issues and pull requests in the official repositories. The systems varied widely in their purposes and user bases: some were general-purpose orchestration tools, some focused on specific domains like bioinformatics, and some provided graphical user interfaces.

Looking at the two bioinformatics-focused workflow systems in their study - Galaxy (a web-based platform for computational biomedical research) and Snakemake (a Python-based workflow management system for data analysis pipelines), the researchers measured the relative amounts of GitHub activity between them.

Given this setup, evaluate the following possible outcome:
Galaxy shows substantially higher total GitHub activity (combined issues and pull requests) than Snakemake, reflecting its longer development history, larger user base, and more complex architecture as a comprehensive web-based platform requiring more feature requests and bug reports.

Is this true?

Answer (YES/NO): YES